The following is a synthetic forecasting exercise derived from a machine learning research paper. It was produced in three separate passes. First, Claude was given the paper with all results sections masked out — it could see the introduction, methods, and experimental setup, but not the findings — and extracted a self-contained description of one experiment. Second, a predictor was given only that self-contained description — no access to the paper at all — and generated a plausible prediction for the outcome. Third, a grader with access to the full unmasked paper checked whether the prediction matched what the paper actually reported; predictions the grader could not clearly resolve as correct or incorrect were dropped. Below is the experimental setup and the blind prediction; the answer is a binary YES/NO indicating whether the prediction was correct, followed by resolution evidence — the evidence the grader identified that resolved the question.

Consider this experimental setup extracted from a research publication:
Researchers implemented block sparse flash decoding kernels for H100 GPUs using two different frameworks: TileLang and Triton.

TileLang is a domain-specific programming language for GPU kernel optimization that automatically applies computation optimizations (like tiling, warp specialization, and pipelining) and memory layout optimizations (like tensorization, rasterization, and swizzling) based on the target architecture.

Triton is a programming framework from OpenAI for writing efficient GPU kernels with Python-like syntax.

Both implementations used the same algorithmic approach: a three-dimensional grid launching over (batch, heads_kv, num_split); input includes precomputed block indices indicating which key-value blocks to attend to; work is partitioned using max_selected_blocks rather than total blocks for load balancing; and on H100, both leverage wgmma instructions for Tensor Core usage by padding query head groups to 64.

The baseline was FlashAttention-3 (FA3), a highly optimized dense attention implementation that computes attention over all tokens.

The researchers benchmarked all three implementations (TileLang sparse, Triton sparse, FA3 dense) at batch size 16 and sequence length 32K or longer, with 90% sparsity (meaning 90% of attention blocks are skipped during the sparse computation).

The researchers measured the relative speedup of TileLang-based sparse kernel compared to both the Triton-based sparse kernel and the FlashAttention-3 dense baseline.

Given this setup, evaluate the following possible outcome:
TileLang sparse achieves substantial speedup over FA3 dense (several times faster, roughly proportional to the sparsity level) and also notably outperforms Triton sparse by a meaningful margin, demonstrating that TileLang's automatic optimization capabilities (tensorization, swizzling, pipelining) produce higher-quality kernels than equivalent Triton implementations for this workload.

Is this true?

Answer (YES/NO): YES